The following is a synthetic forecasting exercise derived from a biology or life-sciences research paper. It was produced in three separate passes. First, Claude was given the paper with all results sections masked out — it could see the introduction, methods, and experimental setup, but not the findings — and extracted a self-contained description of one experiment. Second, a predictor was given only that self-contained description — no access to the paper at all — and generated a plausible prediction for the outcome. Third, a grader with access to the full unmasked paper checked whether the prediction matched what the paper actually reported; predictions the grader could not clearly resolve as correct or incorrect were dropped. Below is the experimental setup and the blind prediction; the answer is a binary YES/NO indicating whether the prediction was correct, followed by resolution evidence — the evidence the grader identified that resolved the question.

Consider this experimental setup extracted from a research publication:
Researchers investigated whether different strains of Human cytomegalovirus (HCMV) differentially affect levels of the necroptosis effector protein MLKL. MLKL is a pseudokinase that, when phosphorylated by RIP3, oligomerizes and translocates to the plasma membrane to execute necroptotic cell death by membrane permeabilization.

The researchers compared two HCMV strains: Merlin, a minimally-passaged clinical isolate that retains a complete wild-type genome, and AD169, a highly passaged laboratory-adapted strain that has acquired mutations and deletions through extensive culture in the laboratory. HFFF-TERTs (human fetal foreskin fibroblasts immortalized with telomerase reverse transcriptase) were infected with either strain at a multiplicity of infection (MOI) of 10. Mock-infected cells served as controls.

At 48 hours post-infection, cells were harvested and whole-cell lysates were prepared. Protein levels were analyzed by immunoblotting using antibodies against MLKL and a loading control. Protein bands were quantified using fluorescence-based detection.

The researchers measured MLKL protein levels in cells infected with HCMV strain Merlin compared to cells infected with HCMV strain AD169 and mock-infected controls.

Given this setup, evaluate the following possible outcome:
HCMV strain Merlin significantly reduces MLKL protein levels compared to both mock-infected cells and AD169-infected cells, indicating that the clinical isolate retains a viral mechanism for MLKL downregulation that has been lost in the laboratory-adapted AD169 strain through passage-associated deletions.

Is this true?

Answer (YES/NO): NO